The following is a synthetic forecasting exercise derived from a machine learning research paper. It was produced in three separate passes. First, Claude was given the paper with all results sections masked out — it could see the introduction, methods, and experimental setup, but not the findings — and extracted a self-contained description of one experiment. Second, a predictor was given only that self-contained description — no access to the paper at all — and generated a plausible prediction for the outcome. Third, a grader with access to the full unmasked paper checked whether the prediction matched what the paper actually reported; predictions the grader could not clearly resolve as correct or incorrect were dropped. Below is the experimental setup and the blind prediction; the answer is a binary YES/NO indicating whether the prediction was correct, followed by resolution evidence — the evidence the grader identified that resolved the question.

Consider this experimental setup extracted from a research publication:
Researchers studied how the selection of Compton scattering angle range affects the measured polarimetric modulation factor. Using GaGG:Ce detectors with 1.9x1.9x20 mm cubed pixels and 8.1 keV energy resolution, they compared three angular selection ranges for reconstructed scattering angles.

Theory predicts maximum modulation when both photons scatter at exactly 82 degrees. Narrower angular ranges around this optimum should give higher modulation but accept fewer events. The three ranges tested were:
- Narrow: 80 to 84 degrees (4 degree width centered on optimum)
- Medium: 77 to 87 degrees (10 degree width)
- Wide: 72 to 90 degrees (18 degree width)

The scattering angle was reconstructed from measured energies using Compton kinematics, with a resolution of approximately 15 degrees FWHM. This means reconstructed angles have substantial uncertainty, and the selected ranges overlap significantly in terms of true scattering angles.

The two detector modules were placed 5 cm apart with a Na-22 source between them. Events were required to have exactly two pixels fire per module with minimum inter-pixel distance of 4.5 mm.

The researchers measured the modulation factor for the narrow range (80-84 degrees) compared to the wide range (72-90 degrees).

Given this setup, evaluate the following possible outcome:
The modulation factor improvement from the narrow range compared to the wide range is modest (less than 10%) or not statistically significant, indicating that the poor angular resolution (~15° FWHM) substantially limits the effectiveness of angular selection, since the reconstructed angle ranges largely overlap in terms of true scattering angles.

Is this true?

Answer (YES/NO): NO